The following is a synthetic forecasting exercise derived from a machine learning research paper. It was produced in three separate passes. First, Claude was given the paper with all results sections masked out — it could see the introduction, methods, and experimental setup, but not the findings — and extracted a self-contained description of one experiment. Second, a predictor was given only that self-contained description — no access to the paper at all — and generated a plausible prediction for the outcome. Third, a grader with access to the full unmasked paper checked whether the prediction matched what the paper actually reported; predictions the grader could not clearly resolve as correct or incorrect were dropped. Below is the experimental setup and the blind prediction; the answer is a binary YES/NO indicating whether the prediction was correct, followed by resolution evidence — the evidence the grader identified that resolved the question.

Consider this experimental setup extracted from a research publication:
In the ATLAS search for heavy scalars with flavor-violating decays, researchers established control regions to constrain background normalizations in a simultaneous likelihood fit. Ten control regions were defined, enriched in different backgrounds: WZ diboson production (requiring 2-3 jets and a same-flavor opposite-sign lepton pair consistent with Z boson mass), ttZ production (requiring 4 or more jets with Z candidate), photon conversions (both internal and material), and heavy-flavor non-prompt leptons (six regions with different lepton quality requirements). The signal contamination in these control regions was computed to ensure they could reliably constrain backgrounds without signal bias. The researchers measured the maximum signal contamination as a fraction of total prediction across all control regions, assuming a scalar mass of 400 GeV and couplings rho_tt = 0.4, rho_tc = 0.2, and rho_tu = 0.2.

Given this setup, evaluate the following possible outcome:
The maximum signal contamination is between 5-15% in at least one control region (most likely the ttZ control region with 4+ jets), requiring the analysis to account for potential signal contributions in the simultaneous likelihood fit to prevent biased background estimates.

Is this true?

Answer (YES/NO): NO